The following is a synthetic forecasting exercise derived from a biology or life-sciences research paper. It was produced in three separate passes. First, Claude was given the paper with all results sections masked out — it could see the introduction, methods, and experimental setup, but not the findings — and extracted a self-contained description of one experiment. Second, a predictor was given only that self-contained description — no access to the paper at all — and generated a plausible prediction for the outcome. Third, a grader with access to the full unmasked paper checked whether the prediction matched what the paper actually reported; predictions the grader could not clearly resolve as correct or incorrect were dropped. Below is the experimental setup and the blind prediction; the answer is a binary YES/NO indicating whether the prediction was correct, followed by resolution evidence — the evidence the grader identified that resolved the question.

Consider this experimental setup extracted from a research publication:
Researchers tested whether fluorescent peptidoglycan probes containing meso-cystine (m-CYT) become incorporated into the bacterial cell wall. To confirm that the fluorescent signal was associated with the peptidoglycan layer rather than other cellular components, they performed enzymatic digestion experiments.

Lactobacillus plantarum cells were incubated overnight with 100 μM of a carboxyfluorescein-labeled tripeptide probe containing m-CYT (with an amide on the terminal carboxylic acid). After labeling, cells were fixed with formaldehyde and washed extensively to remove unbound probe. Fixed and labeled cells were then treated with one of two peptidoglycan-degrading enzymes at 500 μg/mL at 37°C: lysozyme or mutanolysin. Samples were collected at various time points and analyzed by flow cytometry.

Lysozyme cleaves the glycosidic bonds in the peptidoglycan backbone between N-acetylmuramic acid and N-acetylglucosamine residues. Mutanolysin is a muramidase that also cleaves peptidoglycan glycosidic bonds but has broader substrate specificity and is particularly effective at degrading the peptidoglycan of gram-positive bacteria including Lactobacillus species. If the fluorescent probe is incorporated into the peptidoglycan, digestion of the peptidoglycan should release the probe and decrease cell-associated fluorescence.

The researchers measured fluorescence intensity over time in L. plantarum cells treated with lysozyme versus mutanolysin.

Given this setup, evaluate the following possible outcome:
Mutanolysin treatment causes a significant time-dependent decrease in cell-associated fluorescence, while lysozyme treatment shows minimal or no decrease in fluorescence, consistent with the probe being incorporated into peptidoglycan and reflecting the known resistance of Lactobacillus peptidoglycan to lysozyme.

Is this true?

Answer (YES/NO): YES